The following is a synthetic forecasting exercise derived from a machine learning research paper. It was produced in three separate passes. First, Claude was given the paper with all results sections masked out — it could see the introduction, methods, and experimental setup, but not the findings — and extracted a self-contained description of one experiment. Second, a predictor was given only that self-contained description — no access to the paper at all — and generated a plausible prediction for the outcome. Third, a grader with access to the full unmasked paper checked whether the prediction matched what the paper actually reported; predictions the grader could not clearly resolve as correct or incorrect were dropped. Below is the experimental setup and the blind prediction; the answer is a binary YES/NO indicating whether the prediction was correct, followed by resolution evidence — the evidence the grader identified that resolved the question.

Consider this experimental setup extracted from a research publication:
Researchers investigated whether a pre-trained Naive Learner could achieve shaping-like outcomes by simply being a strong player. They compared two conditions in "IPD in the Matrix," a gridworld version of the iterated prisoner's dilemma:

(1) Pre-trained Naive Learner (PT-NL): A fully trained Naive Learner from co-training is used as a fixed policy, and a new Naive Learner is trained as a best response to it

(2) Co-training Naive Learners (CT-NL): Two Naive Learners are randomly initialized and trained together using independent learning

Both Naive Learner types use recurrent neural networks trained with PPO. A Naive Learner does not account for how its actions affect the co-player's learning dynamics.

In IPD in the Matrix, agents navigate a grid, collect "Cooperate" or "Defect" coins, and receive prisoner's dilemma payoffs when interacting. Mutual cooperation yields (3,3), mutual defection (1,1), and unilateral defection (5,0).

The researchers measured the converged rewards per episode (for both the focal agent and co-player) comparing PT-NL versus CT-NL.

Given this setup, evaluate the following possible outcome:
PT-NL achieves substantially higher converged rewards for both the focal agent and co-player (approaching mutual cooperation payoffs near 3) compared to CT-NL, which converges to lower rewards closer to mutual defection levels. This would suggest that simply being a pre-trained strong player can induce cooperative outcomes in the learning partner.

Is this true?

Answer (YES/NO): NO